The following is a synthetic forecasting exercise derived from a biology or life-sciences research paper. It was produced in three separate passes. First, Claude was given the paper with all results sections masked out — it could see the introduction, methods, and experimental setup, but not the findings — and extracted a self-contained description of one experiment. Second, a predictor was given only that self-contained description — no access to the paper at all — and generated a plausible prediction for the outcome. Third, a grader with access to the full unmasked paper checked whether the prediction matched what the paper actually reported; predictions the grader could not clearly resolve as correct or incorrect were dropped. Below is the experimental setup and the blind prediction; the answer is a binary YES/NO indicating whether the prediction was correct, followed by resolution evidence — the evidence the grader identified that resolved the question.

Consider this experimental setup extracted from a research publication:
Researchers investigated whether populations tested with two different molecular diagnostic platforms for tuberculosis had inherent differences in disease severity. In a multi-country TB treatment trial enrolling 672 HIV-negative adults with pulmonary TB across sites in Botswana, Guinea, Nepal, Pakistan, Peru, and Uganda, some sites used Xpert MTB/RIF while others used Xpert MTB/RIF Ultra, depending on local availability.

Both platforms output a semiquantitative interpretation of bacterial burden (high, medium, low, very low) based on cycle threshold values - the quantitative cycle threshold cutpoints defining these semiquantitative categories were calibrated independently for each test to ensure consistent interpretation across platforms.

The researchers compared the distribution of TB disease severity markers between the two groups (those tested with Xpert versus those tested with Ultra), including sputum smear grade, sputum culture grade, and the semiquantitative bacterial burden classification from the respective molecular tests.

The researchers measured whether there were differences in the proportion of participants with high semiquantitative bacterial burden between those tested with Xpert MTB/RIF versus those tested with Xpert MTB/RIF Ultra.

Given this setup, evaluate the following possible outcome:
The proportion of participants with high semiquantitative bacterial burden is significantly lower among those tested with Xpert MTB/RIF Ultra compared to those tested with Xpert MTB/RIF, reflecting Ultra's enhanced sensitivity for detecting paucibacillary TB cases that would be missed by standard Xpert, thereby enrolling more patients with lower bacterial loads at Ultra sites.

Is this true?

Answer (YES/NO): NO